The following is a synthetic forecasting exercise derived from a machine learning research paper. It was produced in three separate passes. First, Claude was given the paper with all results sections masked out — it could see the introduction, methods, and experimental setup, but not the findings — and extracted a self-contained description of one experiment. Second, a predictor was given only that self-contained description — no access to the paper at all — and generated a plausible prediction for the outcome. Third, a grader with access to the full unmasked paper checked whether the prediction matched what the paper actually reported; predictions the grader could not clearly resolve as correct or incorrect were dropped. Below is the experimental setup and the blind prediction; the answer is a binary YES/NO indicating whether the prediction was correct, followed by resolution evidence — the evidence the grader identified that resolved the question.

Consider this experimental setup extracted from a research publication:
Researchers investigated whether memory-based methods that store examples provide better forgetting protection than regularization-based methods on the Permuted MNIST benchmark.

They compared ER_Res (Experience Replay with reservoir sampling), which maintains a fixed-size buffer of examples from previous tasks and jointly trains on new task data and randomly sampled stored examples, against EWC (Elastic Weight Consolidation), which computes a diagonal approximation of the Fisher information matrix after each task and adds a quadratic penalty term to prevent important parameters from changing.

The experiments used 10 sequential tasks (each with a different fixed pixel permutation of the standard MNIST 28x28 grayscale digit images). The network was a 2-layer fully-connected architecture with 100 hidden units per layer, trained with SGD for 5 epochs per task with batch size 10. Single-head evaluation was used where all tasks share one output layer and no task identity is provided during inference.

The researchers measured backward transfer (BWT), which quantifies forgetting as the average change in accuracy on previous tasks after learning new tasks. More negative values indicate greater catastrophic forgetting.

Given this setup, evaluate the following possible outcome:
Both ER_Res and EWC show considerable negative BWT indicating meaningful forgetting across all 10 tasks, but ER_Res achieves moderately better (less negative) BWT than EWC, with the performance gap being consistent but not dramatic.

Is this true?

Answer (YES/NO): NO